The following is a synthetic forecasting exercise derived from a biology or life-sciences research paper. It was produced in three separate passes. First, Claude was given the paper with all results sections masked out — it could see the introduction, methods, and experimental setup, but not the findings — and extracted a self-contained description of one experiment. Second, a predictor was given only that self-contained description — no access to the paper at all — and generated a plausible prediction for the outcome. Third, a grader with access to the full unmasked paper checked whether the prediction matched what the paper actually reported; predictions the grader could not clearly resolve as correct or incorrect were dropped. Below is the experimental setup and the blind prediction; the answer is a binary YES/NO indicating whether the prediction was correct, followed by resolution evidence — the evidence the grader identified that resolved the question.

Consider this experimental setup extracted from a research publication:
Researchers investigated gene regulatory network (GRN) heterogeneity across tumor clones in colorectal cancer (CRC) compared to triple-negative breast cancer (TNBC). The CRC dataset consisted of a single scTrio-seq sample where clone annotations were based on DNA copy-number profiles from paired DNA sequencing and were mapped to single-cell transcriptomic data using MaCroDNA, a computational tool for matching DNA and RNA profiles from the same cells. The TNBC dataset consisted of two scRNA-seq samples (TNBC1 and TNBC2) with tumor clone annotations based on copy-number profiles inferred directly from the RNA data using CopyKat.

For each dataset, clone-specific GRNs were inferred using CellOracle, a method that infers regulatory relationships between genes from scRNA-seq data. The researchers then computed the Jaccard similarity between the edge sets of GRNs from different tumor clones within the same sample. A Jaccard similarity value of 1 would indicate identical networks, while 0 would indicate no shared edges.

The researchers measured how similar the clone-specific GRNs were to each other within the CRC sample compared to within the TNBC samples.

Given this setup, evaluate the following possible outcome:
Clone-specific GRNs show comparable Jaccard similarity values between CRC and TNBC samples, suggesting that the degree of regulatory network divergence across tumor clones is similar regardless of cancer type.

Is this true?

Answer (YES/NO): NO